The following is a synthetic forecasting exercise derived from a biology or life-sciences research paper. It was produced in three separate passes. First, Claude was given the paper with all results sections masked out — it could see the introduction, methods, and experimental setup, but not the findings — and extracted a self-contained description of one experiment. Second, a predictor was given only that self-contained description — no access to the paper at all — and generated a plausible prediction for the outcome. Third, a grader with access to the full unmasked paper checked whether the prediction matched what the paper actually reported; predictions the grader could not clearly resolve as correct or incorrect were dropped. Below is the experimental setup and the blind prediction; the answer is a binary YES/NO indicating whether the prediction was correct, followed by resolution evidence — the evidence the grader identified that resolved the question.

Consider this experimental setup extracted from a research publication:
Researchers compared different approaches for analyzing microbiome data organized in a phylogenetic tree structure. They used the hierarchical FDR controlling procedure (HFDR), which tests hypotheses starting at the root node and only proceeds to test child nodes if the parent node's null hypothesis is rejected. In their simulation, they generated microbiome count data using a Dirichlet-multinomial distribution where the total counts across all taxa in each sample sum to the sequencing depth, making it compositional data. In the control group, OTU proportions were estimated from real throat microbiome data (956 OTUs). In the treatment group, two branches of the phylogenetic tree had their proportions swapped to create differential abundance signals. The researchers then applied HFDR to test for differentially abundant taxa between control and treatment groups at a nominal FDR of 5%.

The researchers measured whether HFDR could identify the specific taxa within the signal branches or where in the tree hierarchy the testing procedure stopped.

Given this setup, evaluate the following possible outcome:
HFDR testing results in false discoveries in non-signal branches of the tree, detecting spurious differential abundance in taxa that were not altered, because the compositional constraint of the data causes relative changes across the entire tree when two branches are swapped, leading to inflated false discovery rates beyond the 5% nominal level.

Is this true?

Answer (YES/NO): NO